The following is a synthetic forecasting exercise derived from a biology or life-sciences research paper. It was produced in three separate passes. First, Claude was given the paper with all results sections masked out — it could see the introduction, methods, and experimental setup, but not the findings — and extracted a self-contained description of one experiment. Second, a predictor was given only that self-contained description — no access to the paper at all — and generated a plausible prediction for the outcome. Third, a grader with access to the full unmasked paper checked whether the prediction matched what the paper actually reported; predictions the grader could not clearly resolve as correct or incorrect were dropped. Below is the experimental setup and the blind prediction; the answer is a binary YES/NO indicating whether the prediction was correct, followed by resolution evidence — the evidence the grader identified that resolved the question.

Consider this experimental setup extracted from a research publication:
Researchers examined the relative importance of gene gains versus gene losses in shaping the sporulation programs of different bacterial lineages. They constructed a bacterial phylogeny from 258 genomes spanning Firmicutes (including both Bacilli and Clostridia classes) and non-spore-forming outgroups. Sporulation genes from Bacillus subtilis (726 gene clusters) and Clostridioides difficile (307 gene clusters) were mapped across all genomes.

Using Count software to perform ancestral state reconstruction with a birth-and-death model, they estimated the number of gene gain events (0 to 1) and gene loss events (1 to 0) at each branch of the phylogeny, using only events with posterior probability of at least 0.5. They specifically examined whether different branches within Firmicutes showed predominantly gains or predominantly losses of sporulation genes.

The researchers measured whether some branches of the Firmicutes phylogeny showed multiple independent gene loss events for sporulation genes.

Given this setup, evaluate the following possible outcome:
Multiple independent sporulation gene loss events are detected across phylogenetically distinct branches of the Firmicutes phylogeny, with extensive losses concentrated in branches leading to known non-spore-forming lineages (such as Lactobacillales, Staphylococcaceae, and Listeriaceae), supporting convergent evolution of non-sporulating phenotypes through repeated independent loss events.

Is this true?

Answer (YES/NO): YES